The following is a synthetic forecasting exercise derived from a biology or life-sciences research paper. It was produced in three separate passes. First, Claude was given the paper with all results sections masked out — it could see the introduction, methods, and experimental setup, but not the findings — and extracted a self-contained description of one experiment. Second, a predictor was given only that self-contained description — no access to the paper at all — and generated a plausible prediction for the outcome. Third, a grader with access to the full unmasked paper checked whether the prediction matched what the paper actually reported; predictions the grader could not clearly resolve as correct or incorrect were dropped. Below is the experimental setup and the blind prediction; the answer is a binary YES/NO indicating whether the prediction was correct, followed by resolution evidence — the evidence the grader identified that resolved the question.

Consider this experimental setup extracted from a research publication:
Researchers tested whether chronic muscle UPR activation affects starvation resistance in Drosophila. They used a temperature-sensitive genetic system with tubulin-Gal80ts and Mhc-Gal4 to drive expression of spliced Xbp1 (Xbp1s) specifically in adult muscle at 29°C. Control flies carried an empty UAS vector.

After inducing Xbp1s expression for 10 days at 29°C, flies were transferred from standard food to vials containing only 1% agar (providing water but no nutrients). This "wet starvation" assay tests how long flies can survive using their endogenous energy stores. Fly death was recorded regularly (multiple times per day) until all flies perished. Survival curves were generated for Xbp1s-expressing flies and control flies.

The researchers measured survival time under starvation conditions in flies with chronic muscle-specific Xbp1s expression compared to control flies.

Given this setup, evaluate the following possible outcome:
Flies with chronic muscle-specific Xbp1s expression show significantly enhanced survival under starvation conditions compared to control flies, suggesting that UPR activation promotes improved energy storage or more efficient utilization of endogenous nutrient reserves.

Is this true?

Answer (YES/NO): NO